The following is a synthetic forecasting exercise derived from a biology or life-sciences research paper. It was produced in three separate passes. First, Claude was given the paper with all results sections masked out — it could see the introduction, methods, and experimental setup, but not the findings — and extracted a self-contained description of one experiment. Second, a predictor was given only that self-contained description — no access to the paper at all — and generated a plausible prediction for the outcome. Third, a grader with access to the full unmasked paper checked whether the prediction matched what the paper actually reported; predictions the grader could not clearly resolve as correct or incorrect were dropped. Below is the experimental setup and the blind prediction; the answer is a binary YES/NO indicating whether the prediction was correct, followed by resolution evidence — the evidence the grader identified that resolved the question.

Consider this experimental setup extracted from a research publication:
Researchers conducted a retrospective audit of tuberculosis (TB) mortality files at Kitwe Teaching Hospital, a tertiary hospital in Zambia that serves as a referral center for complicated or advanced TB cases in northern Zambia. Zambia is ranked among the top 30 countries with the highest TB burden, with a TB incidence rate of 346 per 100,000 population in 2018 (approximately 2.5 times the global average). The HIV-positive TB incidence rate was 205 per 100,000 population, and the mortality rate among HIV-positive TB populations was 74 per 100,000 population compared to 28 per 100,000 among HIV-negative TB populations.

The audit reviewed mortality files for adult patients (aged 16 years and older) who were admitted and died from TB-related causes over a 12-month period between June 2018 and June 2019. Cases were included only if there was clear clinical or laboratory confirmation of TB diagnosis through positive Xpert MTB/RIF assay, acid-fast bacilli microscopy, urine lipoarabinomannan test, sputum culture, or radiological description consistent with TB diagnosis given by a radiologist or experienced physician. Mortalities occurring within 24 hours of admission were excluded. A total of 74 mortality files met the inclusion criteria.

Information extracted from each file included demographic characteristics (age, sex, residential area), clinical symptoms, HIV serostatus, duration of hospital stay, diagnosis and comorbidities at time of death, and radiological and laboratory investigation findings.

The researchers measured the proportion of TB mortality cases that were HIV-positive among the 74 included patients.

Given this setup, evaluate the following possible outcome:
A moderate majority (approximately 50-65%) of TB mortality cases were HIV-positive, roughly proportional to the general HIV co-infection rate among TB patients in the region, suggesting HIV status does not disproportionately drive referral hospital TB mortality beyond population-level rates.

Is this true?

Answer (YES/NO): NO